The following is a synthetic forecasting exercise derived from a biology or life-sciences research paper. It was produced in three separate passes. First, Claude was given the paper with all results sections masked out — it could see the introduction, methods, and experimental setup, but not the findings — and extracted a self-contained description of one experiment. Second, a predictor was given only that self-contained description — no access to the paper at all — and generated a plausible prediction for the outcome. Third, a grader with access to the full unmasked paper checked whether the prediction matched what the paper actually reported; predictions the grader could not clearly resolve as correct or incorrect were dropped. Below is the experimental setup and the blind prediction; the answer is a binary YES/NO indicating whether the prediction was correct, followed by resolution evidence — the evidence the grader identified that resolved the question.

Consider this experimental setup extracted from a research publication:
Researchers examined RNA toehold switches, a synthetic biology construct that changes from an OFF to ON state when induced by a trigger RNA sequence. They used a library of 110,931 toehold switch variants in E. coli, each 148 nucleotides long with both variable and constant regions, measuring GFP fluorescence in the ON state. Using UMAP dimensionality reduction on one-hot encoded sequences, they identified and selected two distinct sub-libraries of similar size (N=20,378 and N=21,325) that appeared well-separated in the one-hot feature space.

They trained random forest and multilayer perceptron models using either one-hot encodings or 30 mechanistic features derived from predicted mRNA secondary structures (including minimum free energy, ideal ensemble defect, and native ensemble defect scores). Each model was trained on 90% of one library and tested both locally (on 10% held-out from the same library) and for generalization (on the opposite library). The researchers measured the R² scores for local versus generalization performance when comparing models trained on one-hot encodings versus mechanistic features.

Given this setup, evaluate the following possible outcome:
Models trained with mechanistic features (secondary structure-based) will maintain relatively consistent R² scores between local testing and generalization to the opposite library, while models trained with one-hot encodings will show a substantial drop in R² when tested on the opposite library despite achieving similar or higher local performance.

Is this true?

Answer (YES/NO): YES